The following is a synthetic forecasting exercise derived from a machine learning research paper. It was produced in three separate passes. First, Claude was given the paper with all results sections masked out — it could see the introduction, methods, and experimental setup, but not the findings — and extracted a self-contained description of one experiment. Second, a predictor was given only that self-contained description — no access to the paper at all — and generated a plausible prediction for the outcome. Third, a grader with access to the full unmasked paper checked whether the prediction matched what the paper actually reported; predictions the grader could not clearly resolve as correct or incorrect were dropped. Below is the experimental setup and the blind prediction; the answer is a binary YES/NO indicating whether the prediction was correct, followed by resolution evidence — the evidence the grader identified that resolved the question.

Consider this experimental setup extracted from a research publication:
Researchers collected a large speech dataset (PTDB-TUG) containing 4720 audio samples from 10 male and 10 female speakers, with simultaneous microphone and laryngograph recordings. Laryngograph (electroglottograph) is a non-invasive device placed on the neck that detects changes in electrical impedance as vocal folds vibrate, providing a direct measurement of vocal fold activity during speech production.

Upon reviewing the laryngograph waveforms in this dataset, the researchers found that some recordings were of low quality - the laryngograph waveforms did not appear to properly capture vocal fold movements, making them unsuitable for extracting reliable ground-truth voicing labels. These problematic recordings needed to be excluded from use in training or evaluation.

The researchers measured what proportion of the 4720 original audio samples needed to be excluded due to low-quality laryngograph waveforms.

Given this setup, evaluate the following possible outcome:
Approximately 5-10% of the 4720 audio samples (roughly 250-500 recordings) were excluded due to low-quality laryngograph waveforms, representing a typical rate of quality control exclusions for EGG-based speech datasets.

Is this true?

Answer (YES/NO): NO